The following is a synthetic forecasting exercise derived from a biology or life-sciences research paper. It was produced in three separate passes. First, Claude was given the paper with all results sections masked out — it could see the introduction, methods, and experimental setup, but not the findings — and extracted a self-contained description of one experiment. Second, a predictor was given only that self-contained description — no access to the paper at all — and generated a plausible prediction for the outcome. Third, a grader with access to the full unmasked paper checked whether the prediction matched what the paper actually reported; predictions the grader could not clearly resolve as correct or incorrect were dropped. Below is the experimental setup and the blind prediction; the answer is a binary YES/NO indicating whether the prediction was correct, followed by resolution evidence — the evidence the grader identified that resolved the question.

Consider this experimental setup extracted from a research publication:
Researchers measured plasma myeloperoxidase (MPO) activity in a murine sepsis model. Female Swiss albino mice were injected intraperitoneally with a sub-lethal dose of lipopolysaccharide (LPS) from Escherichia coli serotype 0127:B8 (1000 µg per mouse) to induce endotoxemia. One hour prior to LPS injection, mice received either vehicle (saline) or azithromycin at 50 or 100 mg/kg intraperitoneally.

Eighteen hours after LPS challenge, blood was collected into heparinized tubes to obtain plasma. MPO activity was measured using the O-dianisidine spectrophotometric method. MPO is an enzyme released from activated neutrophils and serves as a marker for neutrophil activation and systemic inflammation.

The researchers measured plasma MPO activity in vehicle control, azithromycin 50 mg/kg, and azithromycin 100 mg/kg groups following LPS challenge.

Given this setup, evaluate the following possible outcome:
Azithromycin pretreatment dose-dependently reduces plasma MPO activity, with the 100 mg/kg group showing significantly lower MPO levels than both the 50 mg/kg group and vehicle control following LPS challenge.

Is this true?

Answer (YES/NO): NO